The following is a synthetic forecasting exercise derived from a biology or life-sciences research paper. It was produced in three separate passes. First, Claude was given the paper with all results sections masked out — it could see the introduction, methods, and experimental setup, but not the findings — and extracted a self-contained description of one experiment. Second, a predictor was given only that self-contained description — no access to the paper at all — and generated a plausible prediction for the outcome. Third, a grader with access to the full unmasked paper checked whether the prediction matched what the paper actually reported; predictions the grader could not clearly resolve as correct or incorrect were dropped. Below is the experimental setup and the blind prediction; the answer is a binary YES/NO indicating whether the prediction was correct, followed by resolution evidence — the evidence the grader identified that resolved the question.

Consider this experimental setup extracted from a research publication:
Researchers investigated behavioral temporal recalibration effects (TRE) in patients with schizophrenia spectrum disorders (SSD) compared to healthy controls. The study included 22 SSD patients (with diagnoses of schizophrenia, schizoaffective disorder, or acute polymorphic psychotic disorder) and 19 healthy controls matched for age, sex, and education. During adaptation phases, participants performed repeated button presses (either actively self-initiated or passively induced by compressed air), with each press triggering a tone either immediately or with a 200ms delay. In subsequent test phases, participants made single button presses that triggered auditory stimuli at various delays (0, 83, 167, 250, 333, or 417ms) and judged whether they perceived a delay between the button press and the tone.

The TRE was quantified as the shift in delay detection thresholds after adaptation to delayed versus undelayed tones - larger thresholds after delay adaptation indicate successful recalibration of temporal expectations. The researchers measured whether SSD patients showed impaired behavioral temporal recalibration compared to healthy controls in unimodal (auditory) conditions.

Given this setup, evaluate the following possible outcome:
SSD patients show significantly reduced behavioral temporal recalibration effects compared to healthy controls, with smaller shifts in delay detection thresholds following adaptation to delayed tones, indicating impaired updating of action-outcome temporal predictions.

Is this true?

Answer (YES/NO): NO